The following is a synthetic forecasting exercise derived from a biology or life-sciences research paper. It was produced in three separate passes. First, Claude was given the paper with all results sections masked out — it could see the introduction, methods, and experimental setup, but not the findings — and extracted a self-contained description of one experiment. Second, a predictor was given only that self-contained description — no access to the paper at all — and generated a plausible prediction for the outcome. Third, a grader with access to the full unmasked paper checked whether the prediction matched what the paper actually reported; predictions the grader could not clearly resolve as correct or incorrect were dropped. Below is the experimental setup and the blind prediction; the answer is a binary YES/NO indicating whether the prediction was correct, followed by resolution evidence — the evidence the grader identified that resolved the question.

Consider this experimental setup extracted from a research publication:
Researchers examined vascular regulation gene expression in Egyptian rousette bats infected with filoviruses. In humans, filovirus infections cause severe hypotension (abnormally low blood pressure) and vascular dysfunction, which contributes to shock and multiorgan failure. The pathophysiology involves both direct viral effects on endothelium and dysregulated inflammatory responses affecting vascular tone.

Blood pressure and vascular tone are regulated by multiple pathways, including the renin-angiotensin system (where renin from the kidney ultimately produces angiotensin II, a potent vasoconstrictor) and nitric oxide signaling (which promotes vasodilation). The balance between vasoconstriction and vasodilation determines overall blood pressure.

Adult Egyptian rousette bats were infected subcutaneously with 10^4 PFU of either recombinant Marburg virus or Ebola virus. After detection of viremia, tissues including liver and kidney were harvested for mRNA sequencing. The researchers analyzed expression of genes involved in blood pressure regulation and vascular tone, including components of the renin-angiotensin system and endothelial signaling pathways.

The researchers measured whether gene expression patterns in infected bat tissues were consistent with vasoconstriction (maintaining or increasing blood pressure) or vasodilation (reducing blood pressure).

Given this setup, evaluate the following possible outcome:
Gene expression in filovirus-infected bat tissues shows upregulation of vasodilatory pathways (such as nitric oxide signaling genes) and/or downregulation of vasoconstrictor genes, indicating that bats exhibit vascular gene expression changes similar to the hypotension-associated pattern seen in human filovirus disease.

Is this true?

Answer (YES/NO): NO